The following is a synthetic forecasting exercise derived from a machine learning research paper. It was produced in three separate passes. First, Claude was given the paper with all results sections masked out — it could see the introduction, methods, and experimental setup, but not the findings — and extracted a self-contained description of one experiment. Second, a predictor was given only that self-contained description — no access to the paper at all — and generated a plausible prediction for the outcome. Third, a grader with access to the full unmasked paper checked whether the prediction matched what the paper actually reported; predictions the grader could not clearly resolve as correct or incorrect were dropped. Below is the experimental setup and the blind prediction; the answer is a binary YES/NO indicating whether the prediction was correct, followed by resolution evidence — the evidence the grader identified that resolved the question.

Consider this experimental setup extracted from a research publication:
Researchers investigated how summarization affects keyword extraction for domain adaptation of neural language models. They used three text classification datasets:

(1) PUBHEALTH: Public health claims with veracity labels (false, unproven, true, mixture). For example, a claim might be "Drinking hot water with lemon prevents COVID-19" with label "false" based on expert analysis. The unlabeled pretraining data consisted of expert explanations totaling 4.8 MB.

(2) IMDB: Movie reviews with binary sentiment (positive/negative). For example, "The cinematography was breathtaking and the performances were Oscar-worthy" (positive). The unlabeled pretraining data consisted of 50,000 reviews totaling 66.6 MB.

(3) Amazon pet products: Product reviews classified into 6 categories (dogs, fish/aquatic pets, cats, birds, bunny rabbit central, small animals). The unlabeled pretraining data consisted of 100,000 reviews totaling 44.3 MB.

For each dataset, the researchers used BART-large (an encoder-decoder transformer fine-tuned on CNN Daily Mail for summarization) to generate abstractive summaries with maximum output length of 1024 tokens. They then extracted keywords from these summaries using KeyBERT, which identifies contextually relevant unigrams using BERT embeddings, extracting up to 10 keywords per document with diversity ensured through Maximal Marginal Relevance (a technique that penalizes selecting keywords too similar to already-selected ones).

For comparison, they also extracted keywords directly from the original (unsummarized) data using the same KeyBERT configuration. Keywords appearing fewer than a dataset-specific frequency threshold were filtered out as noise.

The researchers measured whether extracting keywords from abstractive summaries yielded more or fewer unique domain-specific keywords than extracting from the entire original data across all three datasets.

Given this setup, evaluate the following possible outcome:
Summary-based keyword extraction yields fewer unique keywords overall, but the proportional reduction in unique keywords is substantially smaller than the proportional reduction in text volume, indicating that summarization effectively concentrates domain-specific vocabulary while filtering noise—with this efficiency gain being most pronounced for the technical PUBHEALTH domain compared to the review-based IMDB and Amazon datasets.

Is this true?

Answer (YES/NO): YES